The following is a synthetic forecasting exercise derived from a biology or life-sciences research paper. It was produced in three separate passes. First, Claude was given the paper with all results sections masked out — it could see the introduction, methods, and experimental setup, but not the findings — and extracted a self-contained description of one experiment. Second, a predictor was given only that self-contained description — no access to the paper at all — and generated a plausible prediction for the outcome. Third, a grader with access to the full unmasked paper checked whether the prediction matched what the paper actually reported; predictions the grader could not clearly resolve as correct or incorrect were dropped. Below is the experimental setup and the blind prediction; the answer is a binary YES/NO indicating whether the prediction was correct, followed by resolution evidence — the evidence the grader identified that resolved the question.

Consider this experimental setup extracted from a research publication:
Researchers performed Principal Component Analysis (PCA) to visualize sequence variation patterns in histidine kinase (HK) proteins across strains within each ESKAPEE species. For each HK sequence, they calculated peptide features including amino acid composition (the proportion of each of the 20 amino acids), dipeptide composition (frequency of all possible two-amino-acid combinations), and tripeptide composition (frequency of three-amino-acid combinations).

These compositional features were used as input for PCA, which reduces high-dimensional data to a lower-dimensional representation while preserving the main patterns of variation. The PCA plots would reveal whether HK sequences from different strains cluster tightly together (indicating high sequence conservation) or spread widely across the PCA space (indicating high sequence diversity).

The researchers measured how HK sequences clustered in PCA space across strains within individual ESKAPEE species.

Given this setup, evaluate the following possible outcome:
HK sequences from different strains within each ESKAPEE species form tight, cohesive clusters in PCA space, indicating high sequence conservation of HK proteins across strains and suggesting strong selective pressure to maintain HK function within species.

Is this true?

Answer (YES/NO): NO